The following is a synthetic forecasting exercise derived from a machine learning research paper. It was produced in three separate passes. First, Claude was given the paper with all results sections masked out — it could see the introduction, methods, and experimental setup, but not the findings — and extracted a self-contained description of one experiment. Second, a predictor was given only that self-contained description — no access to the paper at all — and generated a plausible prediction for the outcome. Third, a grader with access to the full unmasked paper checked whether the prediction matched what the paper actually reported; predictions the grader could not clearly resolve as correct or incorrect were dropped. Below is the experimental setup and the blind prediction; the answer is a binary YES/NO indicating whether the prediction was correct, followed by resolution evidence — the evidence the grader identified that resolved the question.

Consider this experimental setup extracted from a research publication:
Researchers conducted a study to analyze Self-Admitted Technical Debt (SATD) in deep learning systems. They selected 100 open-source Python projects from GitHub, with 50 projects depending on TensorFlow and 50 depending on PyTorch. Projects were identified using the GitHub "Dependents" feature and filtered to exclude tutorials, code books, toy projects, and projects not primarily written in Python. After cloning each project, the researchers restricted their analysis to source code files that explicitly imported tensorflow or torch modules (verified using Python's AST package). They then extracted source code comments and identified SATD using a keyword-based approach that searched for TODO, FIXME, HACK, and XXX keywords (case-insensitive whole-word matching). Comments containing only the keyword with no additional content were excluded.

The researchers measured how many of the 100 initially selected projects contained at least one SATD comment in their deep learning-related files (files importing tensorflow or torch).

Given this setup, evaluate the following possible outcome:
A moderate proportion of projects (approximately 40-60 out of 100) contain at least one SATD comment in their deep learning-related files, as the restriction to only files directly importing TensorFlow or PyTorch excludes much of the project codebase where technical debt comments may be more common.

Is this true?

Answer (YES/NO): YES